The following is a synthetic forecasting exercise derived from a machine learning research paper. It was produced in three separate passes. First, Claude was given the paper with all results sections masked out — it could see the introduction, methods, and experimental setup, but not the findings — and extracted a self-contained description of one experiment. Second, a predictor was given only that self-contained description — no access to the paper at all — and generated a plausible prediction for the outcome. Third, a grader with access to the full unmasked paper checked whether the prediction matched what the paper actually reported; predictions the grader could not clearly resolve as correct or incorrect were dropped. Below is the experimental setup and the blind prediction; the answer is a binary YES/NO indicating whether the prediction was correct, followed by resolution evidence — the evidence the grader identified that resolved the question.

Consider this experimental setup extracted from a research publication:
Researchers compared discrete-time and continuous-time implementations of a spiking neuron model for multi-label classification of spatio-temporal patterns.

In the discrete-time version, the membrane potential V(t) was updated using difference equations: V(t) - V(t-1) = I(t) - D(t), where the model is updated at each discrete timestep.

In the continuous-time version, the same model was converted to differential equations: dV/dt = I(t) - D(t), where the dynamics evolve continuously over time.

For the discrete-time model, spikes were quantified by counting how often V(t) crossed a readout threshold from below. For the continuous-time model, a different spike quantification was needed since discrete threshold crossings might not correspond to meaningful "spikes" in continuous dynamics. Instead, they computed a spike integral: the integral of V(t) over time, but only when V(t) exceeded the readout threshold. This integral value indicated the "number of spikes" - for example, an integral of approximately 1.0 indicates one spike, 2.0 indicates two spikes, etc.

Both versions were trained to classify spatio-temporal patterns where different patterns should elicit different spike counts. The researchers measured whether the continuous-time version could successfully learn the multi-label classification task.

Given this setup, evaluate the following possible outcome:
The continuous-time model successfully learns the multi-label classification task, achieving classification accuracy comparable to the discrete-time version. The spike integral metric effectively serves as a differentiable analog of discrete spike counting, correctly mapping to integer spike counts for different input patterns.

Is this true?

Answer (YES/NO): YES